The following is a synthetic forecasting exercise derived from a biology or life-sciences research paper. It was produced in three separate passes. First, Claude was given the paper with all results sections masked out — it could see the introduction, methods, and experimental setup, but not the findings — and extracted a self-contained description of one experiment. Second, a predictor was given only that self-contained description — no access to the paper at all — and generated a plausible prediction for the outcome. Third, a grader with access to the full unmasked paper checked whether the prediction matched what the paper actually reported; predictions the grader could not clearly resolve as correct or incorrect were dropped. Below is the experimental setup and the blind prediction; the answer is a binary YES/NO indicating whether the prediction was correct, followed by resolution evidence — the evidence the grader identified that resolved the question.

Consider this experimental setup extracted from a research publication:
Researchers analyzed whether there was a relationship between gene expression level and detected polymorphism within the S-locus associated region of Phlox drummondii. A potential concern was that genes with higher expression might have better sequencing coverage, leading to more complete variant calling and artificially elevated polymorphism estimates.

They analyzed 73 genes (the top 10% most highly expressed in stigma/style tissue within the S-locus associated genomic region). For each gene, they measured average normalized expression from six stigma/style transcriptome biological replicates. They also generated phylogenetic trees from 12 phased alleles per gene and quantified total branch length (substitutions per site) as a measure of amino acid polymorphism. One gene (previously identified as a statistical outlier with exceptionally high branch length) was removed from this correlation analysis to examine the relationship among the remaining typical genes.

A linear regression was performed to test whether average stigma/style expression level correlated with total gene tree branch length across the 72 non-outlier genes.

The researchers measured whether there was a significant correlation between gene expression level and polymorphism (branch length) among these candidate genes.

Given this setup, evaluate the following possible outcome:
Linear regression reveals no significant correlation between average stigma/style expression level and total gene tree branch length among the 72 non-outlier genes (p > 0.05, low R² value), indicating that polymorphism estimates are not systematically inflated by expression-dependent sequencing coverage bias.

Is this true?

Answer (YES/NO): YES